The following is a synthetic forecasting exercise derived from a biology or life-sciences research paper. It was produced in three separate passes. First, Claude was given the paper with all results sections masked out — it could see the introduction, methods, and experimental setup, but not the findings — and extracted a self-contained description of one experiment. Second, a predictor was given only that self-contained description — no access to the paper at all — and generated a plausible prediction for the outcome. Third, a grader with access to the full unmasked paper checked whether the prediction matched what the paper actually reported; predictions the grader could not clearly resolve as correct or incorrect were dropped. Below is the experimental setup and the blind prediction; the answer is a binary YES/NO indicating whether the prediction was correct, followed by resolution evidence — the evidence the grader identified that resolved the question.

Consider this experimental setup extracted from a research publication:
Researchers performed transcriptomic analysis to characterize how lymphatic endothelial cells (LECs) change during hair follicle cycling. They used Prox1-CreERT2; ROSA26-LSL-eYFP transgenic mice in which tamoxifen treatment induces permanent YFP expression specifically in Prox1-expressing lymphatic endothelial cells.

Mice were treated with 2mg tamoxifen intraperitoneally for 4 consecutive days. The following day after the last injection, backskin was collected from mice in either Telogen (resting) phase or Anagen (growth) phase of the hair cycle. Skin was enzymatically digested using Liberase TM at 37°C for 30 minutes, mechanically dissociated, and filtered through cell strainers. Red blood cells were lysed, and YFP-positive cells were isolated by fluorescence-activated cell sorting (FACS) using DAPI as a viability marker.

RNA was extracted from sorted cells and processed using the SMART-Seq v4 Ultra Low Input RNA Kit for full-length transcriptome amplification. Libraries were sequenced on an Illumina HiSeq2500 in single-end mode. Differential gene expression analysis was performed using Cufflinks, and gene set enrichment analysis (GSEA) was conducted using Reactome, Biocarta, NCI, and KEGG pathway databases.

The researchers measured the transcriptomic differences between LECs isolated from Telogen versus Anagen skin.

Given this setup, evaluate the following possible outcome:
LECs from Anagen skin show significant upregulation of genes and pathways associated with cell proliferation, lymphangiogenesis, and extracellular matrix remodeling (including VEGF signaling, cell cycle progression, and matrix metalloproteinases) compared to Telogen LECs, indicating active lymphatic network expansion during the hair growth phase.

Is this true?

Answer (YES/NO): NO